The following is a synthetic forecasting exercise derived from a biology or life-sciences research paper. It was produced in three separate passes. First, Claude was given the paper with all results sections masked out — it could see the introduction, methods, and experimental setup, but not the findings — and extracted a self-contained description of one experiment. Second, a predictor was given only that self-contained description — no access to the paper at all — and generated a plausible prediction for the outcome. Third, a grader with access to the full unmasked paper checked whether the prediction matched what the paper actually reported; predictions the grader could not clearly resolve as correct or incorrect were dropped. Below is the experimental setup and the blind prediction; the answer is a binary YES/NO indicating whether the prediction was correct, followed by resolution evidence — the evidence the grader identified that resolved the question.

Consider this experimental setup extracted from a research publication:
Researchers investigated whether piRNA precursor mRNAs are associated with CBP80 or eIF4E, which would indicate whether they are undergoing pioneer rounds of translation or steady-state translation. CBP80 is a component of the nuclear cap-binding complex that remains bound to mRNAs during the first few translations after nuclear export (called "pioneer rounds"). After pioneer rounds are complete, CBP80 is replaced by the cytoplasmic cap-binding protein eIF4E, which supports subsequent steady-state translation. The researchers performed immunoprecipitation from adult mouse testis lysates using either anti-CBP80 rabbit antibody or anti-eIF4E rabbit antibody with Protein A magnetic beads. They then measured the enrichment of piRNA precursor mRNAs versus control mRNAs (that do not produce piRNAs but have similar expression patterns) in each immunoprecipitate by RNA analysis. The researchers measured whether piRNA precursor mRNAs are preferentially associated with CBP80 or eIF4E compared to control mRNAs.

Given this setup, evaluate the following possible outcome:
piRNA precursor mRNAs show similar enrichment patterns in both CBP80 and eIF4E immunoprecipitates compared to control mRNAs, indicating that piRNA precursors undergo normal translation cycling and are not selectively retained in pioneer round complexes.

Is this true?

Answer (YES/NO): NO